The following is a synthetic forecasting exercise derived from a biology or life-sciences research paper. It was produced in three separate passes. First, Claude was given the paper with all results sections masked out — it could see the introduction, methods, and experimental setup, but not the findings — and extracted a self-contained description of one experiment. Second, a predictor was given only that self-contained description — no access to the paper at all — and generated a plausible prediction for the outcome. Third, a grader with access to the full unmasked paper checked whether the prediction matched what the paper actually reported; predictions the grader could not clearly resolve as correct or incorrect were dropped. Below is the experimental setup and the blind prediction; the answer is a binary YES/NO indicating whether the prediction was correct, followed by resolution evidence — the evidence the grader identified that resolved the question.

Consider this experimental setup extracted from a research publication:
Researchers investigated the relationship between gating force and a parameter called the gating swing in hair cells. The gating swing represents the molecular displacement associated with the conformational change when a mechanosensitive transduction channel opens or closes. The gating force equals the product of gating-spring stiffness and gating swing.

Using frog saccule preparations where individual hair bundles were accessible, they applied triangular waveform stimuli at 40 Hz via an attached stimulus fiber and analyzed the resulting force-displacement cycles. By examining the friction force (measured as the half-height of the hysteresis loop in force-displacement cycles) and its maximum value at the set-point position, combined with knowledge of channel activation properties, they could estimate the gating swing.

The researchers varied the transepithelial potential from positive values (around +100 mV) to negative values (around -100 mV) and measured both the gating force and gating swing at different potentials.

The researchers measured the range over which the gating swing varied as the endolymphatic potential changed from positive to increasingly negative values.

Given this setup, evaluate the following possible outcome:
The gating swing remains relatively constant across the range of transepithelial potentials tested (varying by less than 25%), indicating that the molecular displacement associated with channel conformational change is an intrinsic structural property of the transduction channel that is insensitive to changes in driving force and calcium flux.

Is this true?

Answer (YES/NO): NO